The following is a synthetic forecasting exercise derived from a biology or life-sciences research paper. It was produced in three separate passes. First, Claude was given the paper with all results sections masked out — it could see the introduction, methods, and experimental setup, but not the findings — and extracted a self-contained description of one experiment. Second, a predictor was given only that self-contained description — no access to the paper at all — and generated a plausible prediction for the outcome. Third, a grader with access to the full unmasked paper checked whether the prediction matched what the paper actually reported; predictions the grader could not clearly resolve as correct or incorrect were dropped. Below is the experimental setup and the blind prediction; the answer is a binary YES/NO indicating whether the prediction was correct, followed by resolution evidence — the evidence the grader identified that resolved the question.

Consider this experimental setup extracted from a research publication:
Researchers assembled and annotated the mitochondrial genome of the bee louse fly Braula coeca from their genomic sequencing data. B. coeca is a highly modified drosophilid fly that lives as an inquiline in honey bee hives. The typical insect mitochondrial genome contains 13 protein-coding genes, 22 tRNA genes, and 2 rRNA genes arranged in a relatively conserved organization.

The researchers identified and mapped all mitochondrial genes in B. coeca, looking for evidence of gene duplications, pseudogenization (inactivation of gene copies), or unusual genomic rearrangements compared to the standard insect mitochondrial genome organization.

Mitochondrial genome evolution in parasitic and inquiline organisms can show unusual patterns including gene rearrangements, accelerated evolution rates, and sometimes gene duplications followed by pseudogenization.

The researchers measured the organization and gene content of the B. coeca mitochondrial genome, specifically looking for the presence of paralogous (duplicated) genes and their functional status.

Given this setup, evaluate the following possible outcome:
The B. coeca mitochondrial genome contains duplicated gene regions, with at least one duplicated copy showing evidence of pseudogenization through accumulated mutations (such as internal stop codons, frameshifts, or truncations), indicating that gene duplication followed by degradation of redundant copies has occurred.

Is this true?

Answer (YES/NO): YES